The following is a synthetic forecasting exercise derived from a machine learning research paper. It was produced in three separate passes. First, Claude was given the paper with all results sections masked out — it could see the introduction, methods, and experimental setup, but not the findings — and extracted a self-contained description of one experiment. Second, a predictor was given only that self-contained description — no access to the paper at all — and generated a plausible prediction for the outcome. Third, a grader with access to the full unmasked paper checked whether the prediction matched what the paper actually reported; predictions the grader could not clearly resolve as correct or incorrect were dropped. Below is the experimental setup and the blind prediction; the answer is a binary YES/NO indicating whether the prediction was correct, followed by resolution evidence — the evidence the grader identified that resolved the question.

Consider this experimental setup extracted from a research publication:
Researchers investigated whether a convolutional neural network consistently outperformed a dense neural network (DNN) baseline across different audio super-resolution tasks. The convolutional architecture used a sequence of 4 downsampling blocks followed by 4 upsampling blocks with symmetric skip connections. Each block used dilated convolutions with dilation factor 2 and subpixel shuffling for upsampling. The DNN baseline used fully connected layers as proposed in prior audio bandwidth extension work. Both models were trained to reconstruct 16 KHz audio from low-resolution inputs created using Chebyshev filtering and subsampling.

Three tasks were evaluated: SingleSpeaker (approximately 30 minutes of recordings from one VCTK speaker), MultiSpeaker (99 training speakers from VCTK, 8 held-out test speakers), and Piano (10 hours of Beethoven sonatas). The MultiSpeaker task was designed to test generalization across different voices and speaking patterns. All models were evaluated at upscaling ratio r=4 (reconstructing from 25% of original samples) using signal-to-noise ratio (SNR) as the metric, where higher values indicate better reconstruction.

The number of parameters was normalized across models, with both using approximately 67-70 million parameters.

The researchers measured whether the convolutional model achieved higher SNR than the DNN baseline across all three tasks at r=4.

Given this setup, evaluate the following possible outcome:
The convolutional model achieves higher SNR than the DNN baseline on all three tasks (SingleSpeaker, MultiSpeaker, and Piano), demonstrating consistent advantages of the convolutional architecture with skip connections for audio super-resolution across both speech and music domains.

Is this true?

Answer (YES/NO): NO